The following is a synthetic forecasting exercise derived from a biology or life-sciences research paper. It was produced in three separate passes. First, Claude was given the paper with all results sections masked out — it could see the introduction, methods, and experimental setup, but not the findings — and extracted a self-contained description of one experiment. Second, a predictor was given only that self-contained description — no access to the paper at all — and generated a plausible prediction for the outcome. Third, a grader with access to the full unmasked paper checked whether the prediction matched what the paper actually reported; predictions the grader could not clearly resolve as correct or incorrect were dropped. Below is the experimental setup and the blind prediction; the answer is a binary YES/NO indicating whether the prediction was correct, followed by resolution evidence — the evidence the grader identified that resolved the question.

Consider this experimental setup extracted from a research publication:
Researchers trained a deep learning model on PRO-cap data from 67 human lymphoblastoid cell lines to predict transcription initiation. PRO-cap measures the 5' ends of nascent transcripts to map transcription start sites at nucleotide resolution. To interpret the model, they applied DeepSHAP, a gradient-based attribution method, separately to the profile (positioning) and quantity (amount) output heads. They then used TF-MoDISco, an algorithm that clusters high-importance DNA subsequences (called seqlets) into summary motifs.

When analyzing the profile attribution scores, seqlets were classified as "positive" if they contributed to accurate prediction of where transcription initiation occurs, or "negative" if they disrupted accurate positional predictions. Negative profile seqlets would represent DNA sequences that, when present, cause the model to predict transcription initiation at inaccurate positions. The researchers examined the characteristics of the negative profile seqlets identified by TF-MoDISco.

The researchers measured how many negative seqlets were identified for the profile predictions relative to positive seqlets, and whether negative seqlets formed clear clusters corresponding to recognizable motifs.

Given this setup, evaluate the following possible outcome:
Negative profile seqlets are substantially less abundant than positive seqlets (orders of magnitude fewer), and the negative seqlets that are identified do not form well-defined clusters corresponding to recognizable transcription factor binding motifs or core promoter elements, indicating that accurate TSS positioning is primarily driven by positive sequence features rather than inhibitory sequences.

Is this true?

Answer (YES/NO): NO